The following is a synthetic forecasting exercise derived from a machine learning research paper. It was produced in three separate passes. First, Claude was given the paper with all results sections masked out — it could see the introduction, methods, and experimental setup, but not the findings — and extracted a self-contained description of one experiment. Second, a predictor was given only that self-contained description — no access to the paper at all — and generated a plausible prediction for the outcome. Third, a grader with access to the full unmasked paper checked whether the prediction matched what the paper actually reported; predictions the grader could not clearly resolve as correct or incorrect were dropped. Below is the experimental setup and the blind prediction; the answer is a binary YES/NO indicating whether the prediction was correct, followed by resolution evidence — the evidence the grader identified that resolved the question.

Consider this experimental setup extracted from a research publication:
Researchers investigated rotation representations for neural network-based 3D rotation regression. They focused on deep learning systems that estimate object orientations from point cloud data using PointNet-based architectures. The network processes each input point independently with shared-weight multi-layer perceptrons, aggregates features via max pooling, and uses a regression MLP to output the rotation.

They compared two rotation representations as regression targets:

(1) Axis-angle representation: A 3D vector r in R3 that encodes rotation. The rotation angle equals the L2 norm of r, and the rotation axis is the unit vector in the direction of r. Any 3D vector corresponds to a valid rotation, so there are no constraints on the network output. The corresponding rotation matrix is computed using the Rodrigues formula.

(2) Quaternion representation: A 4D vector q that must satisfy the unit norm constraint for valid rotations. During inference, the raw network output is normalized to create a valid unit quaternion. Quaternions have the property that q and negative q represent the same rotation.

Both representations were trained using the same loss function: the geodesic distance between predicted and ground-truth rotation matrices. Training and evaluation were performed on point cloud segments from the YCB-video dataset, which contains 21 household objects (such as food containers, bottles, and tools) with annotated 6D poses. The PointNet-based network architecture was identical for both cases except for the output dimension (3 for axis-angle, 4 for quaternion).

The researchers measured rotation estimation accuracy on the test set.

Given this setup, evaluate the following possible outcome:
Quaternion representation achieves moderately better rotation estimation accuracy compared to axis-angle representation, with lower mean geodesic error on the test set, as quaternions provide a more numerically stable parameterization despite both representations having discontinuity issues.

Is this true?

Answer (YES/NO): NO